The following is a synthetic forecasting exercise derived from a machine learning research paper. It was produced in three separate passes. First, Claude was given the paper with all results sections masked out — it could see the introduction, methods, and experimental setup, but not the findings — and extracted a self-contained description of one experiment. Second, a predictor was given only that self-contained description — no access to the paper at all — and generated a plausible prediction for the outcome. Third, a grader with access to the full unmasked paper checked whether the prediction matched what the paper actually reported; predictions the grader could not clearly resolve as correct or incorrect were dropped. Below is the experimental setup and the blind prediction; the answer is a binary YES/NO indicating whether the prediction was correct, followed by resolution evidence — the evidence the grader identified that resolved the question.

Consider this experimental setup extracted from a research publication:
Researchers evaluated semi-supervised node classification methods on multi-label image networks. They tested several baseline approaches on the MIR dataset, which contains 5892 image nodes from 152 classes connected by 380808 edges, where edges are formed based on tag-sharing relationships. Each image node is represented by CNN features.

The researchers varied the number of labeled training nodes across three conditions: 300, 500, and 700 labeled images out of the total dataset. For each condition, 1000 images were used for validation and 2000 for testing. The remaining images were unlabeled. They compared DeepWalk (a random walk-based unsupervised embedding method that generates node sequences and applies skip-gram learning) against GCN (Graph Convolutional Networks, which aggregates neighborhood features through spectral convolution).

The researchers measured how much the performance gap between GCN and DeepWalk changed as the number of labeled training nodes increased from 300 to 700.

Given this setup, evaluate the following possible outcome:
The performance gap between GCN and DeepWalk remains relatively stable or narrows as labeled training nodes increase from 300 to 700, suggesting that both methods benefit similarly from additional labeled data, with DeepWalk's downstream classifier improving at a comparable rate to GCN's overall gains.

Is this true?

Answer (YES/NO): YES